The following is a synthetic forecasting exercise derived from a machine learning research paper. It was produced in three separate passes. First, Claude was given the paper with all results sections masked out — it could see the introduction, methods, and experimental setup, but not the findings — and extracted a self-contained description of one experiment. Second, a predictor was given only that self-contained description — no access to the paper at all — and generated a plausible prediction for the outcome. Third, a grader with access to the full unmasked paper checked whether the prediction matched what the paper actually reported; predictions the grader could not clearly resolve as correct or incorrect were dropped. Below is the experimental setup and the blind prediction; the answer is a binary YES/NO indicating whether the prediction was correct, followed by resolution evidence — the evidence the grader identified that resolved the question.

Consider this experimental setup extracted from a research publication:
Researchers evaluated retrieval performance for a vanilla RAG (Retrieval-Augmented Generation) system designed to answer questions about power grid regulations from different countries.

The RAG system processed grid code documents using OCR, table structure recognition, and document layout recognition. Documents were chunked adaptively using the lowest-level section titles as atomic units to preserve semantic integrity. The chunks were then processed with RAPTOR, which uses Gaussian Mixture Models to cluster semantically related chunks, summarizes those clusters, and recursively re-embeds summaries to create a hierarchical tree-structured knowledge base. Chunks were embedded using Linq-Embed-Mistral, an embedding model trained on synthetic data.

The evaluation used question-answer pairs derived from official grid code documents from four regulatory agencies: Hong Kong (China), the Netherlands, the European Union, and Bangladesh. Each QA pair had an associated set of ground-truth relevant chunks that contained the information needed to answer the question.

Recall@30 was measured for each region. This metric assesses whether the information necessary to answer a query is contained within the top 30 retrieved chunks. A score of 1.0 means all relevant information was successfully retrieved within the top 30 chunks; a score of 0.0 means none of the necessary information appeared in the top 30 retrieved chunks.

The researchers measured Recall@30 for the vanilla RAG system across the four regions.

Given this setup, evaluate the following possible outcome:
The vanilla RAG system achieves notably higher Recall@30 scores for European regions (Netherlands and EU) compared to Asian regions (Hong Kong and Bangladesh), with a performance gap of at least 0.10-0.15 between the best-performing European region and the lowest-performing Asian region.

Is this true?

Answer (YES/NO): NO